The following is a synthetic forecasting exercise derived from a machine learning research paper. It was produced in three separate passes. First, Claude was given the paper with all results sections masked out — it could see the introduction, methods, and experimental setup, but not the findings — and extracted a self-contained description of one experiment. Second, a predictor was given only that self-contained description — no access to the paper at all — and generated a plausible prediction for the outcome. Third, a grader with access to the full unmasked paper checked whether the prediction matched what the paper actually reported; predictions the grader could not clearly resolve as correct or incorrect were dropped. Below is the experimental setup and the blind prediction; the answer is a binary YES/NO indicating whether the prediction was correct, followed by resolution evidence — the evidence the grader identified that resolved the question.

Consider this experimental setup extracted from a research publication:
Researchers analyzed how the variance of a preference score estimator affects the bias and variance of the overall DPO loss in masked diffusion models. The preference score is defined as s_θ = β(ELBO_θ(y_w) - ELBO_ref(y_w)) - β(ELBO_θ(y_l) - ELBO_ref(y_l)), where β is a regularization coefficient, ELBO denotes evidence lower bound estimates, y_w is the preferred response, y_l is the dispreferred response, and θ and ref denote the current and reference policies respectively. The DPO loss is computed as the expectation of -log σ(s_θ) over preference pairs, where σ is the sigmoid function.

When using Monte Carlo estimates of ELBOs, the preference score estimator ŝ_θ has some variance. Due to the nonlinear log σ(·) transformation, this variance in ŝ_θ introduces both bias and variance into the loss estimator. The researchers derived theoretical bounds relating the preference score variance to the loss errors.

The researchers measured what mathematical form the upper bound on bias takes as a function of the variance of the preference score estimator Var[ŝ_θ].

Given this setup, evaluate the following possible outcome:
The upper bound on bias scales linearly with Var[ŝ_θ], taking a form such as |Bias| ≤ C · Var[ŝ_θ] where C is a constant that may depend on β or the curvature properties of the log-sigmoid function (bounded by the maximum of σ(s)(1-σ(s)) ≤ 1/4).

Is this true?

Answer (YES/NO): NO